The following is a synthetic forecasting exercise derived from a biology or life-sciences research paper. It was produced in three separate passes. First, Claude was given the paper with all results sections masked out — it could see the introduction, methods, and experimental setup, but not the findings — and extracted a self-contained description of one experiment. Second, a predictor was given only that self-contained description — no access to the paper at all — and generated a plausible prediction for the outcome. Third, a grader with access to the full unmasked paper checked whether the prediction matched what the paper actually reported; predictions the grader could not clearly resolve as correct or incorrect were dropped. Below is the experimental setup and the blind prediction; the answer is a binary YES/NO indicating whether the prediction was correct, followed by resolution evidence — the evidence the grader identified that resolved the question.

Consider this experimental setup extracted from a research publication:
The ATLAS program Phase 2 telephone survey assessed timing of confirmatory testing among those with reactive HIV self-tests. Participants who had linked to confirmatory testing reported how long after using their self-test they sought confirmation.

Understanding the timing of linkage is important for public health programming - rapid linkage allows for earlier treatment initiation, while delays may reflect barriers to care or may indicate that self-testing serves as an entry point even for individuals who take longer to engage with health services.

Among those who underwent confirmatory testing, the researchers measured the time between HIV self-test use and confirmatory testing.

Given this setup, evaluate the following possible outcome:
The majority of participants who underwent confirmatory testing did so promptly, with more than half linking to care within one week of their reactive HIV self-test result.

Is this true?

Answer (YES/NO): YES